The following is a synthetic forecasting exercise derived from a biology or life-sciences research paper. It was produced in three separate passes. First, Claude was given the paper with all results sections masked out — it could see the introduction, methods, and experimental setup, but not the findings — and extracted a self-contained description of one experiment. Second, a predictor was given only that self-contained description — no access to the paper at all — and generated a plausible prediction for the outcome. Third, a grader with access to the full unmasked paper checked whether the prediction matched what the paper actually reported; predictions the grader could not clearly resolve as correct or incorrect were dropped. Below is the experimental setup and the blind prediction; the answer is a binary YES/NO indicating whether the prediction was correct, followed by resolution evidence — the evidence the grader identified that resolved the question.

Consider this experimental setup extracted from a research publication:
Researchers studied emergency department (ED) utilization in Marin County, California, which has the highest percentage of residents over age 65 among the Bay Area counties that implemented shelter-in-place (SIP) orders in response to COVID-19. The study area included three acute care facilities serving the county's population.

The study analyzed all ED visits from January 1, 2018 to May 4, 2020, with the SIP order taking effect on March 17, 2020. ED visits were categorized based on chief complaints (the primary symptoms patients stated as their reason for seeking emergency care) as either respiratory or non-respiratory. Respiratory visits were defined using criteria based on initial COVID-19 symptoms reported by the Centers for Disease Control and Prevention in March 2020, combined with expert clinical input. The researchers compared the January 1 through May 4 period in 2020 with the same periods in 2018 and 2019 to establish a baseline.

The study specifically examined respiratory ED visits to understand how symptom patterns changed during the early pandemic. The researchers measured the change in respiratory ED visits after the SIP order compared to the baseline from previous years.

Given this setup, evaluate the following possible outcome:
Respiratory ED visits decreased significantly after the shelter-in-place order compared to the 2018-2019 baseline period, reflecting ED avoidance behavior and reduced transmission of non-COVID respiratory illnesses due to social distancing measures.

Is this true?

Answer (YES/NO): YES